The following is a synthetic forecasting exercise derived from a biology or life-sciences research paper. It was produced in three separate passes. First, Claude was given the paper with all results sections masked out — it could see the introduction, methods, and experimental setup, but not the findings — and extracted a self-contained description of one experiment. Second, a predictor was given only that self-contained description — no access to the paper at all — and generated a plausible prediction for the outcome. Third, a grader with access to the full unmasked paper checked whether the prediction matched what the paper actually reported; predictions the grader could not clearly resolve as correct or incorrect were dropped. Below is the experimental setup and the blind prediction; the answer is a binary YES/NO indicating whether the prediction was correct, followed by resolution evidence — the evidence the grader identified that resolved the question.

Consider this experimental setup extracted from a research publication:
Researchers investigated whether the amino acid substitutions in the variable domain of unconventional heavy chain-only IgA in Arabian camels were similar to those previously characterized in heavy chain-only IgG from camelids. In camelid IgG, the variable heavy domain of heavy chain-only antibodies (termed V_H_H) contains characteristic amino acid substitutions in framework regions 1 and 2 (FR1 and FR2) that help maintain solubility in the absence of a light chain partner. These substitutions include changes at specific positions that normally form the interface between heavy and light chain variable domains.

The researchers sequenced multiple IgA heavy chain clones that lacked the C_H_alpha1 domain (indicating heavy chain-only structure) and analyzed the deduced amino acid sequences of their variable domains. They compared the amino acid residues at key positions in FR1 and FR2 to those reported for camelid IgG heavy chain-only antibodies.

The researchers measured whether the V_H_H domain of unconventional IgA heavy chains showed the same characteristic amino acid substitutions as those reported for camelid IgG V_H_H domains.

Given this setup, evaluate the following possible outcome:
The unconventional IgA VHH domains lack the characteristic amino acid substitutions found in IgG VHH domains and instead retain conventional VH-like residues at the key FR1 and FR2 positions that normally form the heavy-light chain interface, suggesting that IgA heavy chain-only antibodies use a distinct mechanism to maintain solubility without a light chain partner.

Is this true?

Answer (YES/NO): NO